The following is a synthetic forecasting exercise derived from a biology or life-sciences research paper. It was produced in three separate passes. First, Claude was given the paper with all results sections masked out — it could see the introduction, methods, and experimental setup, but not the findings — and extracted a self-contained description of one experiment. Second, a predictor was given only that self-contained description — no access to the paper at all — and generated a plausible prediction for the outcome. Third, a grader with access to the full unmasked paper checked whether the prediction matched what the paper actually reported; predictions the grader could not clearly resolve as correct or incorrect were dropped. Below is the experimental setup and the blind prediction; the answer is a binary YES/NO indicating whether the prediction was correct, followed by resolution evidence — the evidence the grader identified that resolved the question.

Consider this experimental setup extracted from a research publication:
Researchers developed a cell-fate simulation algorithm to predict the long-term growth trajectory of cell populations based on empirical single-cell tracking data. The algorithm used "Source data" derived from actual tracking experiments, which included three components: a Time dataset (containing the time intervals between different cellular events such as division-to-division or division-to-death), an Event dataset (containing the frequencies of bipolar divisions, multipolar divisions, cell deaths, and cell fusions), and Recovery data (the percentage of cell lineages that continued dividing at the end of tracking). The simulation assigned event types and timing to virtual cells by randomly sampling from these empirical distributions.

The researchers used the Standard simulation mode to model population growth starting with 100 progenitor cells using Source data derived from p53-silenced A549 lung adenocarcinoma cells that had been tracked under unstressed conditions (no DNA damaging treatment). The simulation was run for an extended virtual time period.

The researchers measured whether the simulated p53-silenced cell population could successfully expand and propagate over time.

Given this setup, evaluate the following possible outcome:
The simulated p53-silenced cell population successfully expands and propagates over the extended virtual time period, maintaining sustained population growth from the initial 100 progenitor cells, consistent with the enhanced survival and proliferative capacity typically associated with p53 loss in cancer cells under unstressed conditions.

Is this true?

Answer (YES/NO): NO